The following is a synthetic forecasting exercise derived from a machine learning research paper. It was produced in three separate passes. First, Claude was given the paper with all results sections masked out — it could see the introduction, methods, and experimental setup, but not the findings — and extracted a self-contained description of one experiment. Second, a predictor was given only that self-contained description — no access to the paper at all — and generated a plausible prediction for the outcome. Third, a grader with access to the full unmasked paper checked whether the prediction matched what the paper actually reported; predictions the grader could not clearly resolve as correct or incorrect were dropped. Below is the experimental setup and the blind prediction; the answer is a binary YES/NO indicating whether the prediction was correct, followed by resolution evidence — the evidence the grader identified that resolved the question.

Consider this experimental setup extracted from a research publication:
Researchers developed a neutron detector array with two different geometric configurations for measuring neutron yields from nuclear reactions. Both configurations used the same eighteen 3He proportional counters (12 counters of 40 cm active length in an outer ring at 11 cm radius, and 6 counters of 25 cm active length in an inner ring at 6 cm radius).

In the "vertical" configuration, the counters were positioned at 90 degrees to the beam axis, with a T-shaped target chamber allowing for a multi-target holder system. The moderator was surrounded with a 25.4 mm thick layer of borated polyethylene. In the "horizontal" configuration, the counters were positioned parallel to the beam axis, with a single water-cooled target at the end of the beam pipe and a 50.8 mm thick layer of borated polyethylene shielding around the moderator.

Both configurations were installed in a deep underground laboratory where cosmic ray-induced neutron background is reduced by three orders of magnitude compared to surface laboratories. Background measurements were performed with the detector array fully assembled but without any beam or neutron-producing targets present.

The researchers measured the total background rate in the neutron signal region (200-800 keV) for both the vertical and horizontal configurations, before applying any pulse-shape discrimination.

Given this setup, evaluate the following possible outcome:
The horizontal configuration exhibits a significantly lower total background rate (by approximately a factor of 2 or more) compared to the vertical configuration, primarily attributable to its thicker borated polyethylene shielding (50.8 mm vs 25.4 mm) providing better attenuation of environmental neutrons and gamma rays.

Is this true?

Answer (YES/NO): NO